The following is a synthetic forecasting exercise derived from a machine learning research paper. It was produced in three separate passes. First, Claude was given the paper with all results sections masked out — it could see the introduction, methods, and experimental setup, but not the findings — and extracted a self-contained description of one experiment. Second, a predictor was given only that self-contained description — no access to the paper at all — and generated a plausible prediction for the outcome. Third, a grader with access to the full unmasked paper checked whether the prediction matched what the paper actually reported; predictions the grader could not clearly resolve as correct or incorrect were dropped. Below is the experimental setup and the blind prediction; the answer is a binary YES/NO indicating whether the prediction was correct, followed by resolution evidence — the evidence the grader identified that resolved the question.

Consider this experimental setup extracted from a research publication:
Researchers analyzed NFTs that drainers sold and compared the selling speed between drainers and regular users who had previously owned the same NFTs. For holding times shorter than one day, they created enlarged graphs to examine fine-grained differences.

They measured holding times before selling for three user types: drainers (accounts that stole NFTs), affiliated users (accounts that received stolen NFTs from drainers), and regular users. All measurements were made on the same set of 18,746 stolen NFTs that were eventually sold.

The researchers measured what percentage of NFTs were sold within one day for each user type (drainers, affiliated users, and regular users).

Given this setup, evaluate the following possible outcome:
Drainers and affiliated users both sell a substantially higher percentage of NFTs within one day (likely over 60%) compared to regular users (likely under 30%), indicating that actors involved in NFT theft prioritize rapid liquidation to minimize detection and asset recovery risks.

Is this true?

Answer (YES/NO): NO